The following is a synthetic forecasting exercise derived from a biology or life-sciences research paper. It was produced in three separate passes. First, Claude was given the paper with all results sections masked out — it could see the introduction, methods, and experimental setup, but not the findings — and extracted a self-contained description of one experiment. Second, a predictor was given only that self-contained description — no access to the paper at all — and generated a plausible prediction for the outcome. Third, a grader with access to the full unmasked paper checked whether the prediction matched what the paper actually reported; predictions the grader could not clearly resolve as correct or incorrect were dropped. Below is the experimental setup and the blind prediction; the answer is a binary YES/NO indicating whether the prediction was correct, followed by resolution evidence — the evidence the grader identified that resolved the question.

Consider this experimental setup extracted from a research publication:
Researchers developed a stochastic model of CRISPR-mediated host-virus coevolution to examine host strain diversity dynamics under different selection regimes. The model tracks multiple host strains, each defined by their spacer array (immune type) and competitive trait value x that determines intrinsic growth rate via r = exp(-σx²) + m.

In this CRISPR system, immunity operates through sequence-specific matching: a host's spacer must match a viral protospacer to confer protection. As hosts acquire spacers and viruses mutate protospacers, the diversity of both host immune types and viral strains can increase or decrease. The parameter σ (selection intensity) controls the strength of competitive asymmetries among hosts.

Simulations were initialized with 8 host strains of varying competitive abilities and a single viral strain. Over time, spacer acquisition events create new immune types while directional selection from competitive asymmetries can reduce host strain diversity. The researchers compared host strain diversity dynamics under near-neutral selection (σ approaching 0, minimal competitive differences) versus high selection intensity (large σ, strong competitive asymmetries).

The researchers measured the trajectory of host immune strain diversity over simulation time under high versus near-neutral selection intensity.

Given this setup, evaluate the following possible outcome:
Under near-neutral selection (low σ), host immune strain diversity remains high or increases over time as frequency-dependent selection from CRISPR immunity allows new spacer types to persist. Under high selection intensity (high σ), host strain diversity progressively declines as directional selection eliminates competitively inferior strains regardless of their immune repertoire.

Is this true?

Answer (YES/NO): NO